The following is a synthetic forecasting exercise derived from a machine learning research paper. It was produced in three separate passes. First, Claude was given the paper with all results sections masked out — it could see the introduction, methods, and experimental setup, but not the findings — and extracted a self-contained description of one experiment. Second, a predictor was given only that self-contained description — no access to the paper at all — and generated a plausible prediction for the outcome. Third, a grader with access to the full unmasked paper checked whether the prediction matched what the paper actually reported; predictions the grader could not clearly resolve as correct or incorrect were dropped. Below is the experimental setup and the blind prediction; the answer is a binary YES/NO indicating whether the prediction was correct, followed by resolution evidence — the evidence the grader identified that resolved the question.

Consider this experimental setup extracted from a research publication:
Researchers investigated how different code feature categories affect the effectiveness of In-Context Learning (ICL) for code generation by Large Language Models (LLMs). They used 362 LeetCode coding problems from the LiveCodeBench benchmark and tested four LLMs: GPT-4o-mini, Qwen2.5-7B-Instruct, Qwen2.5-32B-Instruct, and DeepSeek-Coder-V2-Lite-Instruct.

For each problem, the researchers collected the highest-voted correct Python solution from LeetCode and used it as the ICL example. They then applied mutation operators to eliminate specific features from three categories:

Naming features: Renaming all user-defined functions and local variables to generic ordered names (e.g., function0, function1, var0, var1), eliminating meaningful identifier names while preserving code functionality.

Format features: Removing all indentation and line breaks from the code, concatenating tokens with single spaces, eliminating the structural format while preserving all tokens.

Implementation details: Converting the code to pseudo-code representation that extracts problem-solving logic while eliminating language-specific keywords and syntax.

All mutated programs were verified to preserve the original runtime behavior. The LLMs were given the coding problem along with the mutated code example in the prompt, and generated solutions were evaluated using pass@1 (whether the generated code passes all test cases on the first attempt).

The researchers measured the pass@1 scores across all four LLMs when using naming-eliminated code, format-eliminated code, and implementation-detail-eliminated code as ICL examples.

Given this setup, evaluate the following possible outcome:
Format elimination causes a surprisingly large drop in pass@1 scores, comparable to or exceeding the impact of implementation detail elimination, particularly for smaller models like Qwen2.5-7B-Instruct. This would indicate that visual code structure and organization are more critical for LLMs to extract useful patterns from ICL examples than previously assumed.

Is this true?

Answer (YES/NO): NO